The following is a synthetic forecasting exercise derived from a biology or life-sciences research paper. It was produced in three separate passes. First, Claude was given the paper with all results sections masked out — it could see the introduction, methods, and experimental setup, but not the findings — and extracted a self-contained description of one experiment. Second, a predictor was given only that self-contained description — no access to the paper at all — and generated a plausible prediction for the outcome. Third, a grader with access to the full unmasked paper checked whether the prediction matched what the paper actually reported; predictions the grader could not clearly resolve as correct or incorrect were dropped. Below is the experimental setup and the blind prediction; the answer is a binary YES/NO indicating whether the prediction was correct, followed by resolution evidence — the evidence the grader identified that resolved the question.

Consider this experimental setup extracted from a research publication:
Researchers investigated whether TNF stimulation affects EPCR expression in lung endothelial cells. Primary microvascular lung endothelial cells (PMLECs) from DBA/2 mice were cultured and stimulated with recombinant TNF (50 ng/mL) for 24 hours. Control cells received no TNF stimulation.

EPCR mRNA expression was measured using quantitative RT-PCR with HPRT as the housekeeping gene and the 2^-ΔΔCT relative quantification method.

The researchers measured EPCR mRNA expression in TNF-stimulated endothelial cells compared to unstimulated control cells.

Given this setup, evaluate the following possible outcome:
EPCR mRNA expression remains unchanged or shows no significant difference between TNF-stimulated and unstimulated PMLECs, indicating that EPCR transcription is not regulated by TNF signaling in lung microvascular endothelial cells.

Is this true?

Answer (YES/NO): NO